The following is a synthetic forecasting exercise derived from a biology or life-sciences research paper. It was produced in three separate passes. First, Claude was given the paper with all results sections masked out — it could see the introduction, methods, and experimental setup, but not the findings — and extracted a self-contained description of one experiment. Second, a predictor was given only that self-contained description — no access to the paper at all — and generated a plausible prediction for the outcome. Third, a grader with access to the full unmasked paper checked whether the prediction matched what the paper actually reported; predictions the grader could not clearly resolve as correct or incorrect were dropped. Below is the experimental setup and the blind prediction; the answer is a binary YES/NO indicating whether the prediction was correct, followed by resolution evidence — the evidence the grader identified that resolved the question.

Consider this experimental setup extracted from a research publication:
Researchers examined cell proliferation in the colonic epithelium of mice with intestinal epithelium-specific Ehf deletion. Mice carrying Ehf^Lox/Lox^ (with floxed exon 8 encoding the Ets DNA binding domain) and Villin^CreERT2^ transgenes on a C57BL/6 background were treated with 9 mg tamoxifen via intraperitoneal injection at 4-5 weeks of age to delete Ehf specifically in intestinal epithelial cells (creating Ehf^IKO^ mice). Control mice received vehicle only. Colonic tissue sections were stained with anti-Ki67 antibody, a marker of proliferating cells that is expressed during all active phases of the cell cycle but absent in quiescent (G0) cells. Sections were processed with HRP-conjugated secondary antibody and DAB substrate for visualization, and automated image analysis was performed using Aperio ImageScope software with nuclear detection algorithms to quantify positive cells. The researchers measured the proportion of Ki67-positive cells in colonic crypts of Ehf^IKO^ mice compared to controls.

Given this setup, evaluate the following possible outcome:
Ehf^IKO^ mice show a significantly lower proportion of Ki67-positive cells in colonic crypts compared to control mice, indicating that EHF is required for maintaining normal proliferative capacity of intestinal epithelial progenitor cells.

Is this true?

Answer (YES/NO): NO